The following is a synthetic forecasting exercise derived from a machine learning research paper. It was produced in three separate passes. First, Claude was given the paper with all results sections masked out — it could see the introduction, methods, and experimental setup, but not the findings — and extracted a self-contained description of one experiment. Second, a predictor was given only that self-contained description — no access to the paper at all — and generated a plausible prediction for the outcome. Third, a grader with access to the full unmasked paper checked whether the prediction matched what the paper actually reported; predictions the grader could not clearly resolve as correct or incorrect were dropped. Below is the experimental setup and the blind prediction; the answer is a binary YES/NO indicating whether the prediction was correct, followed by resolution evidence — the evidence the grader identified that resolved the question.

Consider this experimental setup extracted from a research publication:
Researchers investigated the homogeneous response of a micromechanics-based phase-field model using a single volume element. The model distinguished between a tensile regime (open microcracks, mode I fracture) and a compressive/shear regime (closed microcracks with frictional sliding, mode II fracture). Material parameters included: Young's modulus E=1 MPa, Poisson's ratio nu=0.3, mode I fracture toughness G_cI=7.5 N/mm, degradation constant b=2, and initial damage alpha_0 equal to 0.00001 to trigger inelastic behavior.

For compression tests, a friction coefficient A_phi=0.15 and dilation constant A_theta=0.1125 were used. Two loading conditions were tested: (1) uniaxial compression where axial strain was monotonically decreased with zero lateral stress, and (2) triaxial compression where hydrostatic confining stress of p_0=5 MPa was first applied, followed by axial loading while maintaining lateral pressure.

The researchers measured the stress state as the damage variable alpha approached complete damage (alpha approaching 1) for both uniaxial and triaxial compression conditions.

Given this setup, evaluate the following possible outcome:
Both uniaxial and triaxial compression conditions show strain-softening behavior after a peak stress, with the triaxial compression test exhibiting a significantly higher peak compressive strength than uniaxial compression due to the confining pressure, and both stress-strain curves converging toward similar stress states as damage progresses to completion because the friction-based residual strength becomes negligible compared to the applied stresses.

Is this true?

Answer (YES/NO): NO